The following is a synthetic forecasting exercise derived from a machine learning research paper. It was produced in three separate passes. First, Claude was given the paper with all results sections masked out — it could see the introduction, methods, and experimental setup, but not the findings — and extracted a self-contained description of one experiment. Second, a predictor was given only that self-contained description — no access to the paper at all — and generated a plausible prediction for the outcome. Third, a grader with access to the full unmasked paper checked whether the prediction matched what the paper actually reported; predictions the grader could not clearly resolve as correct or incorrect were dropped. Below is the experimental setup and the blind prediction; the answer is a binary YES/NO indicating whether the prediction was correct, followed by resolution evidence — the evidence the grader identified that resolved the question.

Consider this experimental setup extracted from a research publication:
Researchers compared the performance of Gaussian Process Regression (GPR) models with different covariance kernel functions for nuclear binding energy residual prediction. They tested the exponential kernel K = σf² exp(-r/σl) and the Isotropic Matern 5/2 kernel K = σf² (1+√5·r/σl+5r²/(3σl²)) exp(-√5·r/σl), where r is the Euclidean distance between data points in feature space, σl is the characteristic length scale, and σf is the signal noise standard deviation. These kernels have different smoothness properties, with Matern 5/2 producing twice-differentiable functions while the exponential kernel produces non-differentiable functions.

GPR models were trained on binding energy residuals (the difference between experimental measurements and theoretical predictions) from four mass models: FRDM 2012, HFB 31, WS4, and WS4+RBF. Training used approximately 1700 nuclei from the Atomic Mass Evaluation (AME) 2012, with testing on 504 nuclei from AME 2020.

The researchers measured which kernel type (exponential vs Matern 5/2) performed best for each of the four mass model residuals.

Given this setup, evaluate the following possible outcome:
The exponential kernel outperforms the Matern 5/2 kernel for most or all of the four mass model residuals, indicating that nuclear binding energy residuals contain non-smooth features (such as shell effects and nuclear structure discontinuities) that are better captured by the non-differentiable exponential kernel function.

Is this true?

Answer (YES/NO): NO